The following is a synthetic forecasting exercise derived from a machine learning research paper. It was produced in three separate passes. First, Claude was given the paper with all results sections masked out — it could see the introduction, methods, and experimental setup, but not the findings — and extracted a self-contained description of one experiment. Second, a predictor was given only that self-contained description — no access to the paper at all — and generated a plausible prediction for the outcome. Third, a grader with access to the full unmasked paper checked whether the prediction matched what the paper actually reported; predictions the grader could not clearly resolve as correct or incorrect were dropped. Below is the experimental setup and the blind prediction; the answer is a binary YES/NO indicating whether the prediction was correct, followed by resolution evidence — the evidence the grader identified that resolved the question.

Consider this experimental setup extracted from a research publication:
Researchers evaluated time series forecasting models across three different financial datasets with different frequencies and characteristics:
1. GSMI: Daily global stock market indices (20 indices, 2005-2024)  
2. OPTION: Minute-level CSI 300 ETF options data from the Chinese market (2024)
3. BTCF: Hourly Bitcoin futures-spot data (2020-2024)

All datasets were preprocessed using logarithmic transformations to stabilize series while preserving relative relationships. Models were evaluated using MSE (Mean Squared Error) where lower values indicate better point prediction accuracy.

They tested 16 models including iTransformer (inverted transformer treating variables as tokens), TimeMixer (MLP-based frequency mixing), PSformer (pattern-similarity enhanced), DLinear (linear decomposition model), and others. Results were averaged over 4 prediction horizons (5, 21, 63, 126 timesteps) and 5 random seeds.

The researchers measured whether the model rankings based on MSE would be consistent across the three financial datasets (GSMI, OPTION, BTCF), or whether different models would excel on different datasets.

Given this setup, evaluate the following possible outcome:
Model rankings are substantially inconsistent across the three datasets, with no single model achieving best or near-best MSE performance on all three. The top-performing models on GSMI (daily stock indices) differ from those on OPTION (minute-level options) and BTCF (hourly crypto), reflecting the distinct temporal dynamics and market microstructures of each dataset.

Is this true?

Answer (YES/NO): NO